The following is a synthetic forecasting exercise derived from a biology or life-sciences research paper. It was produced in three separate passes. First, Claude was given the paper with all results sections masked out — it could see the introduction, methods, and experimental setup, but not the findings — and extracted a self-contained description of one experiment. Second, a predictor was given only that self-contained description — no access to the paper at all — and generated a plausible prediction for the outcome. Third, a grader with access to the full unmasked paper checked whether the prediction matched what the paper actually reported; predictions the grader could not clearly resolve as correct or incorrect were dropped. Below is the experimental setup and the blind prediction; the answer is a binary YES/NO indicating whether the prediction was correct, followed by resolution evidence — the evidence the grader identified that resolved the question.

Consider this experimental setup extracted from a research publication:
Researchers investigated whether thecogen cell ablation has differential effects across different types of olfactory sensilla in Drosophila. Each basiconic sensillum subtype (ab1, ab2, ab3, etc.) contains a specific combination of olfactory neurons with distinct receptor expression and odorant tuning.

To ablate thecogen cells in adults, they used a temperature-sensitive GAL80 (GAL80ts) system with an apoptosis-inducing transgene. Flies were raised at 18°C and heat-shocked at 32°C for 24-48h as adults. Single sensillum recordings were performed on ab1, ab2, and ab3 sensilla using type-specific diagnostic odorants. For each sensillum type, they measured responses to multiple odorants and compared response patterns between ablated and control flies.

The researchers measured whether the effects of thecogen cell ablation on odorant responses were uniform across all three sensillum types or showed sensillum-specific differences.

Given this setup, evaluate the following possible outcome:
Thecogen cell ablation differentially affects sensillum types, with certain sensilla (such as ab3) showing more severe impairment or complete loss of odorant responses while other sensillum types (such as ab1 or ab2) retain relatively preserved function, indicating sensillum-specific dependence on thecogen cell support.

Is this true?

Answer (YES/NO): YES